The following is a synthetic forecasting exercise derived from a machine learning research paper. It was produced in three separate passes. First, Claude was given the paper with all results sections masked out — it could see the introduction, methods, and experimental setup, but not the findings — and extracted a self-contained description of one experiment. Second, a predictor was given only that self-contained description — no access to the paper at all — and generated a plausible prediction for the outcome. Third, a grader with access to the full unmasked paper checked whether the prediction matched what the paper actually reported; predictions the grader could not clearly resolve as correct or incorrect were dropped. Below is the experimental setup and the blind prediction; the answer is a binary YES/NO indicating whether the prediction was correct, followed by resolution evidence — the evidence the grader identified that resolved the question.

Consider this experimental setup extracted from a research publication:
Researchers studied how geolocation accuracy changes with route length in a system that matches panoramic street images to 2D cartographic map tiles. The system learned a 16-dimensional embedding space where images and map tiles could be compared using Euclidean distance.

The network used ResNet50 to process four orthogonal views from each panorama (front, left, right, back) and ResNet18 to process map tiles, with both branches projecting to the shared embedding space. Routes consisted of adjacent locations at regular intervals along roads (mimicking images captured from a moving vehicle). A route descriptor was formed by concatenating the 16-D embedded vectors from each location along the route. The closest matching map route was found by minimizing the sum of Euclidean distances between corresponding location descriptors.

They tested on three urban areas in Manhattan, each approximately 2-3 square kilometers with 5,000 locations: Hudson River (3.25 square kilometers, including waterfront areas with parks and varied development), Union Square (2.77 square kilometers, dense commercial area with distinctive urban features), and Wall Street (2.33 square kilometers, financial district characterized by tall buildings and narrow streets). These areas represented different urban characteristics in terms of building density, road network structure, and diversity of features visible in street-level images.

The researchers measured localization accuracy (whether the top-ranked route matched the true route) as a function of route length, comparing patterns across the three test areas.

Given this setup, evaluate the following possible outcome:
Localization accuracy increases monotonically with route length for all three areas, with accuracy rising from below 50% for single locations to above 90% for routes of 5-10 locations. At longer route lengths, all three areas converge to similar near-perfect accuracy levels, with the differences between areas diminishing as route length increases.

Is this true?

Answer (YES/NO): NO